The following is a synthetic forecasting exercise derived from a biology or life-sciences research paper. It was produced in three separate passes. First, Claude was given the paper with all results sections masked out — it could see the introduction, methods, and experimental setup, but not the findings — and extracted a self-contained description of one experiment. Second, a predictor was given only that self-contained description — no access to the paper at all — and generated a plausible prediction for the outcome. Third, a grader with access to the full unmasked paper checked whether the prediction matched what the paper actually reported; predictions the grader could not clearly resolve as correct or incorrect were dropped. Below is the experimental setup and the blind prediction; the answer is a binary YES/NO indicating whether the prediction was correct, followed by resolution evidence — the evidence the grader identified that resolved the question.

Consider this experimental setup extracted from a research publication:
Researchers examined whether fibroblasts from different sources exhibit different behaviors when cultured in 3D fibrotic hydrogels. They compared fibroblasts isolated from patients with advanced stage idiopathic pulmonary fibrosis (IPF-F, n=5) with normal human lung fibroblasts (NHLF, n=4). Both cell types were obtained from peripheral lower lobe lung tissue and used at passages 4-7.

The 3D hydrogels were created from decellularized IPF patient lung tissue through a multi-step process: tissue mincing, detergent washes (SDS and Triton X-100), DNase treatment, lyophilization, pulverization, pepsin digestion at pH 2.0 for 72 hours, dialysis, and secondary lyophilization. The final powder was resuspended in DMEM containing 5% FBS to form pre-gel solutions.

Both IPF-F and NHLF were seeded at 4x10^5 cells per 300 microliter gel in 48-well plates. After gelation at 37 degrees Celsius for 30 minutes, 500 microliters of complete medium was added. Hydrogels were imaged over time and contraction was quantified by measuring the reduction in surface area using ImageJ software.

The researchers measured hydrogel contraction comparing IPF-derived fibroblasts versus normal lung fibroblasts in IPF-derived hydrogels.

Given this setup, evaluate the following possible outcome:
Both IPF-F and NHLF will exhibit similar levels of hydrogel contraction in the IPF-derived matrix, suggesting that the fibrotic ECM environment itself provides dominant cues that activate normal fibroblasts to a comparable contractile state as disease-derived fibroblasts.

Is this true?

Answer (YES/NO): NO